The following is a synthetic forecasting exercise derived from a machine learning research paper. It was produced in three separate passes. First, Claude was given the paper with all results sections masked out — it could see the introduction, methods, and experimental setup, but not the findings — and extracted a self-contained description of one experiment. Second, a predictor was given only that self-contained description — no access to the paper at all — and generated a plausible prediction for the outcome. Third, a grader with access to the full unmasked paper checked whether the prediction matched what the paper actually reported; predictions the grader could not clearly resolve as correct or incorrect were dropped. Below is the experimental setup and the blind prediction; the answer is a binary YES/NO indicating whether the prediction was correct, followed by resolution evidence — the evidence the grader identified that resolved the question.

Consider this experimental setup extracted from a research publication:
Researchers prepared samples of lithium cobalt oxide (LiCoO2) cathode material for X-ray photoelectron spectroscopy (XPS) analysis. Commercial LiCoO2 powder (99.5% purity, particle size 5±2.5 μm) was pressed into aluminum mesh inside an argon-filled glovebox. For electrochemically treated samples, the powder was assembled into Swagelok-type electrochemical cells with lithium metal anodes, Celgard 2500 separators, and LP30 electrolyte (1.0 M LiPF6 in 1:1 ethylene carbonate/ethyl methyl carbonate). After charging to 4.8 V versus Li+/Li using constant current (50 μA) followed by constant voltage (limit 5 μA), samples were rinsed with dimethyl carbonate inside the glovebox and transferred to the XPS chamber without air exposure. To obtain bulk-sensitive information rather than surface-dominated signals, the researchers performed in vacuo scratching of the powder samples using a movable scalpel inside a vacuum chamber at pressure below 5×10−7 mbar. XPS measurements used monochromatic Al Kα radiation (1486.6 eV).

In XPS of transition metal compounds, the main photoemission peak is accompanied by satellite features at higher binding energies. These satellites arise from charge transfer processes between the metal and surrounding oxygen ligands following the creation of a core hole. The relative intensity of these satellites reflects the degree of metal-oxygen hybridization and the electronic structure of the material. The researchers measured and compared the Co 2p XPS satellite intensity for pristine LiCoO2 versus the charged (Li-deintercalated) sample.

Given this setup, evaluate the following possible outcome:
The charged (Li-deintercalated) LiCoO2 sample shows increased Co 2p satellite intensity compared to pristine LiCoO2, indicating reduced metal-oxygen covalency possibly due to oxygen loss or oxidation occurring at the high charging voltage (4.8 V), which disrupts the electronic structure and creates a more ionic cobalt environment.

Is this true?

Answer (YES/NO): NO